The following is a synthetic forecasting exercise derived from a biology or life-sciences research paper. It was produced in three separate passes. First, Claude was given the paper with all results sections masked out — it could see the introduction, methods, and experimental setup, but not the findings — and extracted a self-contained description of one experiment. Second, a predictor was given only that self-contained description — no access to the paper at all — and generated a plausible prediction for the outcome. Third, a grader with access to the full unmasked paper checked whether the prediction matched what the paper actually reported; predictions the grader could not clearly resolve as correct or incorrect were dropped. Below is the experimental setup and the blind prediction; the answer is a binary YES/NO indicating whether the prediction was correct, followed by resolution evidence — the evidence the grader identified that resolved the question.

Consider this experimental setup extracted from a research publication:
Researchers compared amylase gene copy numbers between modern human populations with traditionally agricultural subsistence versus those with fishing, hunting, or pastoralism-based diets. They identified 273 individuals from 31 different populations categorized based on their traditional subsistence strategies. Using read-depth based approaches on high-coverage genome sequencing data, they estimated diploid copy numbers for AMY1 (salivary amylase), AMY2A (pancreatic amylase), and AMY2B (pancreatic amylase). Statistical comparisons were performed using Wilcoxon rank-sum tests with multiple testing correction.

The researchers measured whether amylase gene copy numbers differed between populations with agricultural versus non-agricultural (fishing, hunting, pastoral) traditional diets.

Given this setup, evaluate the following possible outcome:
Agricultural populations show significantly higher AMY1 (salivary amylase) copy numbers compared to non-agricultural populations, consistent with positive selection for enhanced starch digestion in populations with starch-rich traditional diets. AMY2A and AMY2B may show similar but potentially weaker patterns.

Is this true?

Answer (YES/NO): YES